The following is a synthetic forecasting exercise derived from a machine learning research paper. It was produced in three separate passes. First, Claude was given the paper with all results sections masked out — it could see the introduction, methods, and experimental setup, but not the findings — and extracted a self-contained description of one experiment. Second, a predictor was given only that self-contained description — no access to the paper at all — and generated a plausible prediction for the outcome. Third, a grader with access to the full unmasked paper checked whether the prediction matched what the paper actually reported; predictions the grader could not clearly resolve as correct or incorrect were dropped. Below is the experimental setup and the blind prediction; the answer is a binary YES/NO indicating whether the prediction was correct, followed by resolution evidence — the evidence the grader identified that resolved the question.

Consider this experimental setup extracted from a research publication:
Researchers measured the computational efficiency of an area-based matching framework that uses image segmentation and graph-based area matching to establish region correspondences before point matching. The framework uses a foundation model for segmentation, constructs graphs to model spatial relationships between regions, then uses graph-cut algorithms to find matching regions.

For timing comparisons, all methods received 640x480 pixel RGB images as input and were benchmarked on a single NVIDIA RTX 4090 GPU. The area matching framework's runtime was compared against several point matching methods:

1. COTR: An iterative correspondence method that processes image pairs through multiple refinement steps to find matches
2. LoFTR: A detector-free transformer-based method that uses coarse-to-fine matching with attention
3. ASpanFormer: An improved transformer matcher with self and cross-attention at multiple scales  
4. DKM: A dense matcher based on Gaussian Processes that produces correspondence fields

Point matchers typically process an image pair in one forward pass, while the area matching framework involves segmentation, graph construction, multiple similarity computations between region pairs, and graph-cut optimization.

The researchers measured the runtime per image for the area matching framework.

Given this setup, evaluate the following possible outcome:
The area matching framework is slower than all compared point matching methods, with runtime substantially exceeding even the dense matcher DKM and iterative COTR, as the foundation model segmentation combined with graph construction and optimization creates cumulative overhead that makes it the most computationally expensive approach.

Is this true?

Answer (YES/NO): NO